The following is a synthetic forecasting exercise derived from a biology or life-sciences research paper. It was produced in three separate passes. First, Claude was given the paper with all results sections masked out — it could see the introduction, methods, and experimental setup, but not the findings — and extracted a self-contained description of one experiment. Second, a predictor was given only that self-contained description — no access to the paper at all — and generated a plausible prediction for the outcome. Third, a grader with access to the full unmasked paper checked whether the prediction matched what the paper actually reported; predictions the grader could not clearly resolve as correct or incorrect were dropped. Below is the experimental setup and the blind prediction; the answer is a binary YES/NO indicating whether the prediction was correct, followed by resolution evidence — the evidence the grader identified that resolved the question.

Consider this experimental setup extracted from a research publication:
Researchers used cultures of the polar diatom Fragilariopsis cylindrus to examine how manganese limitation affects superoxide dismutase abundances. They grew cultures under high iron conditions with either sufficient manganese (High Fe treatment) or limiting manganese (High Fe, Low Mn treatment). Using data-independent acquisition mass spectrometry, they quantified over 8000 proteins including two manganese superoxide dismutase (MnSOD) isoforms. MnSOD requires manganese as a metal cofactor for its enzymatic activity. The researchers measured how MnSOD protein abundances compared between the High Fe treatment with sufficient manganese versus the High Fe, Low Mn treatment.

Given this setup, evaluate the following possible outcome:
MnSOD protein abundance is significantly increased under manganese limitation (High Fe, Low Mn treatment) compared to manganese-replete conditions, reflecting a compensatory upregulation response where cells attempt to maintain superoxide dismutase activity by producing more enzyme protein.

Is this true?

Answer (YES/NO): NO